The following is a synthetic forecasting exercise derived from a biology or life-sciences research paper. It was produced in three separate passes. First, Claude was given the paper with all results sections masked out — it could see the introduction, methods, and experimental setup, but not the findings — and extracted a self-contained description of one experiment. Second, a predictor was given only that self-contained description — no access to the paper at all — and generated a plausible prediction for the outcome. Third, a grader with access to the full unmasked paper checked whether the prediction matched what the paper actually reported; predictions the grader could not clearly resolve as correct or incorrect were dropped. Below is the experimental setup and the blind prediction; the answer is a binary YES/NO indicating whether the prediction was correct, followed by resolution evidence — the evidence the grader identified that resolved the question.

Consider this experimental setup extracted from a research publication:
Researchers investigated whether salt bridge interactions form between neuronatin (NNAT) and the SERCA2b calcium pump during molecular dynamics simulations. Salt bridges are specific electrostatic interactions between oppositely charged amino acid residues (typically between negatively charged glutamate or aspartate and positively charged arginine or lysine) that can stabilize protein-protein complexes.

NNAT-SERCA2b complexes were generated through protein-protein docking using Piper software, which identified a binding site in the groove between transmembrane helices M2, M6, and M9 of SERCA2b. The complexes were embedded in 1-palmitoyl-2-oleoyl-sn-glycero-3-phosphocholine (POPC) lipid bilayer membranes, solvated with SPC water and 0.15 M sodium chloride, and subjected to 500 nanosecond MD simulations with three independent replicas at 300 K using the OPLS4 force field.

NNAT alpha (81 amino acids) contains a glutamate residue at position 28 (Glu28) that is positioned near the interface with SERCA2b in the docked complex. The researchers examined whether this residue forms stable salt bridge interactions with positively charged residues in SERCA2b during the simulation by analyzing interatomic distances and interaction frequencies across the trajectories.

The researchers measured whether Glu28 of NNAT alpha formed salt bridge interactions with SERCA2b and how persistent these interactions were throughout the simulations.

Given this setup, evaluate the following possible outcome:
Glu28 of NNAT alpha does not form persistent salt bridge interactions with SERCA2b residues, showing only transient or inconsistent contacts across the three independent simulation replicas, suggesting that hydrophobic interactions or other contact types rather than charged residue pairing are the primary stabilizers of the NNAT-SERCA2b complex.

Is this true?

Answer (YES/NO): NO